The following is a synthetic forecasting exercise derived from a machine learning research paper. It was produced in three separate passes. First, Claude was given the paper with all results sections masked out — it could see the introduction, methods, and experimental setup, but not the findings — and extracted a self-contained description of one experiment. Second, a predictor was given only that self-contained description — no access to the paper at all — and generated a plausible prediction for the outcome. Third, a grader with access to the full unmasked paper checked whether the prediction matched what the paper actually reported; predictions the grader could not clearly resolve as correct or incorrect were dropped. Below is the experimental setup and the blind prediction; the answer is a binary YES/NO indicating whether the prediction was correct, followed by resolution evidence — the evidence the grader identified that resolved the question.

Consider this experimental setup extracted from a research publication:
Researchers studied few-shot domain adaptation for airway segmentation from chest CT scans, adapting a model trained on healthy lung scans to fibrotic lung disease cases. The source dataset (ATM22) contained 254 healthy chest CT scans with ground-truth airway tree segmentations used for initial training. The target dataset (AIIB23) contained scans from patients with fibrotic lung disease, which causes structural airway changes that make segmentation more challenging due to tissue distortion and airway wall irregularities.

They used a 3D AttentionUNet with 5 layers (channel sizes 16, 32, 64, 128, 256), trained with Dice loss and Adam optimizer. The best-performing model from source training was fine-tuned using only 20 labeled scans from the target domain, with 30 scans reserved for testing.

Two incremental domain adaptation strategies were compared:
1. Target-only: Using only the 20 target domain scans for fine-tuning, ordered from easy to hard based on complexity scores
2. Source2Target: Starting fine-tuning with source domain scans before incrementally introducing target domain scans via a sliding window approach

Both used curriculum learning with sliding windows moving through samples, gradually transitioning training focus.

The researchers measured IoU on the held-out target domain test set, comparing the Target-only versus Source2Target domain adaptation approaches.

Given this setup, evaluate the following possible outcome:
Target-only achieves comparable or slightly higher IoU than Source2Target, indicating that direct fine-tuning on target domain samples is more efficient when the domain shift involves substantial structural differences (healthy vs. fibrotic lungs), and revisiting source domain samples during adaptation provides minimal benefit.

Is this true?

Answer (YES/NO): NO